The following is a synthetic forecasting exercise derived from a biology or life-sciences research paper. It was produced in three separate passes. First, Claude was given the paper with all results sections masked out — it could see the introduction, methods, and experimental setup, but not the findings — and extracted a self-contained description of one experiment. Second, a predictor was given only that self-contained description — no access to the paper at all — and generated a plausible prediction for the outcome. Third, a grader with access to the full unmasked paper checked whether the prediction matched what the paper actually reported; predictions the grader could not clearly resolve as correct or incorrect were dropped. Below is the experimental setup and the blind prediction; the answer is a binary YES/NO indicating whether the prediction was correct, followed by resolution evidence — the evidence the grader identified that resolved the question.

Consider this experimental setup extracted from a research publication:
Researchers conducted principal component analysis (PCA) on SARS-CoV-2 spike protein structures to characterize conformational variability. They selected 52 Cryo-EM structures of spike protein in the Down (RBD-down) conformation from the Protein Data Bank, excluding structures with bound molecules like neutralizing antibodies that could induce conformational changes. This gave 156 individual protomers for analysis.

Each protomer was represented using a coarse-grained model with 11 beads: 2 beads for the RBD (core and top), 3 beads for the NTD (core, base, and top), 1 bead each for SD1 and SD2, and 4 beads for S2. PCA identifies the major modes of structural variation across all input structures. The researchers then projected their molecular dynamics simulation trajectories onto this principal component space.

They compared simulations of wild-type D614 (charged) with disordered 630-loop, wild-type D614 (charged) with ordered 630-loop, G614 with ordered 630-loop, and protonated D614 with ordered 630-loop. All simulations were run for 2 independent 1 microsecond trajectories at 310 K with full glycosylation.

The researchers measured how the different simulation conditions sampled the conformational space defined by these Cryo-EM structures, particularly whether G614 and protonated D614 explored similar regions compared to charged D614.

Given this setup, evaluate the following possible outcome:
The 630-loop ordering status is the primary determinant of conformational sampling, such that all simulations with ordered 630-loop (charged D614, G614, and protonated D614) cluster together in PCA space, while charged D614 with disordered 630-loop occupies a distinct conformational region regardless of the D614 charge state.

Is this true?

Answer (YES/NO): NO